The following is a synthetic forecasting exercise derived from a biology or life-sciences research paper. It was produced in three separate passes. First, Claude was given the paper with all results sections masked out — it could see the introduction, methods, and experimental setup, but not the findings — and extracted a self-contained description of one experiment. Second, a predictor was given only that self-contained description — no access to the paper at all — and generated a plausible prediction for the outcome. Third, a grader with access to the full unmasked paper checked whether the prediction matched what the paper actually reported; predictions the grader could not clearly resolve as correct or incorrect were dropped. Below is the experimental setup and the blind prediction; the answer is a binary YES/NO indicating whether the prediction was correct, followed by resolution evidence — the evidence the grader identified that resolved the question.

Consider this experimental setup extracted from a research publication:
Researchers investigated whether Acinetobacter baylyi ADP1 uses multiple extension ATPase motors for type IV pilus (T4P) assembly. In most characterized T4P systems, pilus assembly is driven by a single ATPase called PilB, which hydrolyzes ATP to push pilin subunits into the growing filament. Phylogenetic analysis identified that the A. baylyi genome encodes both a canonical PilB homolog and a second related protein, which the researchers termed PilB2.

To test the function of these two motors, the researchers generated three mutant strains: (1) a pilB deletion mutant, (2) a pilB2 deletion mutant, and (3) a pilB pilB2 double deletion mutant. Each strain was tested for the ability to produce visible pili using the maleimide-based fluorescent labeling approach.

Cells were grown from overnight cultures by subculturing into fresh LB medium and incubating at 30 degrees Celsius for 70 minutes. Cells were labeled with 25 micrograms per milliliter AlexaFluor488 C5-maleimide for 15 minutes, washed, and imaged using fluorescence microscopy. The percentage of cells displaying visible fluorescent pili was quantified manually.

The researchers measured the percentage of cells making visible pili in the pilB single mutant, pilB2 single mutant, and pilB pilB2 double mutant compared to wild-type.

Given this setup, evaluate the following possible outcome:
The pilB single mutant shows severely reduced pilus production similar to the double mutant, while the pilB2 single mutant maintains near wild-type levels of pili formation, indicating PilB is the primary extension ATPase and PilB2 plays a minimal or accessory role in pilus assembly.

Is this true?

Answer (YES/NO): NO